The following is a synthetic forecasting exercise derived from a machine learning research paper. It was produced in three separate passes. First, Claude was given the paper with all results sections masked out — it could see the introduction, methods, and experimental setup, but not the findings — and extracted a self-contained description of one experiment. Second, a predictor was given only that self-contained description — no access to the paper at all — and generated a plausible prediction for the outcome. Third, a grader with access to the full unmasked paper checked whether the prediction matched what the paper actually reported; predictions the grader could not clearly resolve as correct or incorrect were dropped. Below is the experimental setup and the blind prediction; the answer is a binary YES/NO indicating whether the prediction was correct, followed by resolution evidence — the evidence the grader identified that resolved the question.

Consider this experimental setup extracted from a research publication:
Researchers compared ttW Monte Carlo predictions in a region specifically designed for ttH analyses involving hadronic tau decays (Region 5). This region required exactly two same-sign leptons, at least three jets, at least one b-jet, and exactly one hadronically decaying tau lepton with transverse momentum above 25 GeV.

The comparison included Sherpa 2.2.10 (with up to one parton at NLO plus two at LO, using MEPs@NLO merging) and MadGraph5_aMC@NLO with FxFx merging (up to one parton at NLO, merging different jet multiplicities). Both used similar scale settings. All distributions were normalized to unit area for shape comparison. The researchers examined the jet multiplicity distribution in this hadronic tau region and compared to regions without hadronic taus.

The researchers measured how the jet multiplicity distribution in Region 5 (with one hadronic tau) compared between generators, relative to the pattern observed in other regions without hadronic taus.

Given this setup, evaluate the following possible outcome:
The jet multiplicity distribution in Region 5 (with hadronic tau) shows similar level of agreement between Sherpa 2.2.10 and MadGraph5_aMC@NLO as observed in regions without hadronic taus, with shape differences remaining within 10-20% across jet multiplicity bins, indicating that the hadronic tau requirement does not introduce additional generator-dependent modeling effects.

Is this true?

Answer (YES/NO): NO